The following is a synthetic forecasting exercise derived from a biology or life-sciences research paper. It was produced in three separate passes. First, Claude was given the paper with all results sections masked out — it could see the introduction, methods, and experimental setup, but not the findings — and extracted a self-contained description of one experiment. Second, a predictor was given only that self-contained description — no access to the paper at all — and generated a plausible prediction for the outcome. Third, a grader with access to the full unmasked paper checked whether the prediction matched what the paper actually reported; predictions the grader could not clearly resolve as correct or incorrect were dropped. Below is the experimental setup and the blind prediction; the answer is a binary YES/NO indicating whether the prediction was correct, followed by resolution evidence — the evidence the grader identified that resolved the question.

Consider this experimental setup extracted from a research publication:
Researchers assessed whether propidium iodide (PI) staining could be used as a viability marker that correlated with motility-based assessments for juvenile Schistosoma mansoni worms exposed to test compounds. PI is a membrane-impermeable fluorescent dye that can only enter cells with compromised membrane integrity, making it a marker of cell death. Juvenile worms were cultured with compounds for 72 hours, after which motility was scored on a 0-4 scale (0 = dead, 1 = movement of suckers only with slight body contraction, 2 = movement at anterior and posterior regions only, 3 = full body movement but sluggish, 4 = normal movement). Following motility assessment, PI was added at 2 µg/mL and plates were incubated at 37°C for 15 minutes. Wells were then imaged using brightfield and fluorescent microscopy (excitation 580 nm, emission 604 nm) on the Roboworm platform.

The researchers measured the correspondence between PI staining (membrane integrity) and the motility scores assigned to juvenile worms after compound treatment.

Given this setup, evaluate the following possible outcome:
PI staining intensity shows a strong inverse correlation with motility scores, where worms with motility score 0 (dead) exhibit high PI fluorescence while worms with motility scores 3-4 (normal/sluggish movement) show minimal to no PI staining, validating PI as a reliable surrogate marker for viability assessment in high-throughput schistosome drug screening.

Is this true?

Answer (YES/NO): NO